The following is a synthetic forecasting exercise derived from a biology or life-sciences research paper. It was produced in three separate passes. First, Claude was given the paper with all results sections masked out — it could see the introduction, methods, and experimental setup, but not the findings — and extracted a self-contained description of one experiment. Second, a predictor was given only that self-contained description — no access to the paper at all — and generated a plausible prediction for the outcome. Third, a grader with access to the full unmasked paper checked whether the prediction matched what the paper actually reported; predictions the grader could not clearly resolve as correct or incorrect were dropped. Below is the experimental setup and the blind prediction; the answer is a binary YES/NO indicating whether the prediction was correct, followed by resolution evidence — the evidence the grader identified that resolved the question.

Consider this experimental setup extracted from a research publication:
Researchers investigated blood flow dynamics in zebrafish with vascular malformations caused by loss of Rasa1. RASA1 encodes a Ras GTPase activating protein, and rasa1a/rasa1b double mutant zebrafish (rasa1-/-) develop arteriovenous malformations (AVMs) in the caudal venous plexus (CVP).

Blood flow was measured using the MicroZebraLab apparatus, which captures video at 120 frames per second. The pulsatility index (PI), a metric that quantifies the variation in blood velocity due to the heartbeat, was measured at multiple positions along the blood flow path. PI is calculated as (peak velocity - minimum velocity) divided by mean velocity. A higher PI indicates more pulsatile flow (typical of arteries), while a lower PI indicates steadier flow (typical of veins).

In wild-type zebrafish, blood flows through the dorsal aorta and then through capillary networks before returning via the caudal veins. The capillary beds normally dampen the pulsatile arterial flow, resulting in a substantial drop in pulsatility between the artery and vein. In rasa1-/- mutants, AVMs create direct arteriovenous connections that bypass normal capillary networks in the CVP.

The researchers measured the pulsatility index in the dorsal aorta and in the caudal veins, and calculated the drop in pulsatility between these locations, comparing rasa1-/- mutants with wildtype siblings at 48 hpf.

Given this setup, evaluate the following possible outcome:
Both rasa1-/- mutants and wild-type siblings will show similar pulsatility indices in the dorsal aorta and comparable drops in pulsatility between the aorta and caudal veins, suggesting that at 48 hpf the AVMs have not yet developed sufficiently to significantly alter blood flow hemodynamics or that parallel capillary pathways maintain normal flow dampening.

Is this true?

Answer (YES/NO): NO